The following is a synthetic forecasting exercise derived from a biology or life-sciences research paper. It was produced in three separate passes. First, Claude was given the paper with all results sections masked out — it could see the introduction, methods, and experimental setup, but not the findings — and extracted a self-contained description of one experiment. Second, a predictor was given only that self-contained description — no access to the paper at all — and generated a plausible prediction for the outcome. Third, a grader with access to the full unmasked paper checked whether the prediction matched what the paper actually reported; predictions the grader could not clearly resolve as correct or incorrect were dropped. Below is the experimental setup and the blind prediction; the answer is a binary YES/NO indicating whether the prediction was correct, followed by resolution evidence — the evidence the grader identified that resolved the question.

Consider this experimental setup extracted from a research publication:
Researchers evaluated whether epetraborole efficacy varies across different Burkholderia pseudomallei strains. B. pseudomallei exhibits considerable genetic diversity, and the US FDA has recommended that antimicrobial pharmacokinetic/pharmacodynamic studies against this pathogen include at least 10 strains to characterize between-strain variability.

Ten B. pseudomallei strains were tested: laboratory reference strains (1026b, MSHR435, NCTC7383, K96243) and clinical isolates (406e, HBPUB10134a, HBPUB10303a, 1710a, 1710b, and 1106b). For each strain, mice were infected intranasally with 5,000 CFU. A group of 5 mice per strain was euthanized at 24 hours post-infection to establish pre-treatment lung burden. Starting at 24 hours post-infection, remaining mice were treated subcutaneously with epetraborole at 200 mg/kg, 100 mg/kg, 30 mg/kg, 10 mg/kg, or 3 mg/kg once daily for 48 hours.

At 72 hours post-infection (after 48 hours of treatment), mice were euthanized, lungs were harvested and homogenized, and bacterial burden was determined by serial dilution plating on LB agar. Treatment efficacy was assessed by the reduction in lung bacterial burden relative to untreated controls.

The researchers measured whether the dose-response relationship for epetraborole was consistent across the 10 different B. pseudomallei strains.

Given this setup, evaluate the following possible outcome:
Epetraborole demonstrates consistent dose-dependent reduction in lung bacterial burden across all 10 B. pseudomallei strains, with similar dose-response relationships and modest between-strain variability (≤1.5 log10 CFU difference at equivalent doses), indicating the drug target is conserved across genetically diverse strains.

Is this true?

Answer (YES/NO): NO